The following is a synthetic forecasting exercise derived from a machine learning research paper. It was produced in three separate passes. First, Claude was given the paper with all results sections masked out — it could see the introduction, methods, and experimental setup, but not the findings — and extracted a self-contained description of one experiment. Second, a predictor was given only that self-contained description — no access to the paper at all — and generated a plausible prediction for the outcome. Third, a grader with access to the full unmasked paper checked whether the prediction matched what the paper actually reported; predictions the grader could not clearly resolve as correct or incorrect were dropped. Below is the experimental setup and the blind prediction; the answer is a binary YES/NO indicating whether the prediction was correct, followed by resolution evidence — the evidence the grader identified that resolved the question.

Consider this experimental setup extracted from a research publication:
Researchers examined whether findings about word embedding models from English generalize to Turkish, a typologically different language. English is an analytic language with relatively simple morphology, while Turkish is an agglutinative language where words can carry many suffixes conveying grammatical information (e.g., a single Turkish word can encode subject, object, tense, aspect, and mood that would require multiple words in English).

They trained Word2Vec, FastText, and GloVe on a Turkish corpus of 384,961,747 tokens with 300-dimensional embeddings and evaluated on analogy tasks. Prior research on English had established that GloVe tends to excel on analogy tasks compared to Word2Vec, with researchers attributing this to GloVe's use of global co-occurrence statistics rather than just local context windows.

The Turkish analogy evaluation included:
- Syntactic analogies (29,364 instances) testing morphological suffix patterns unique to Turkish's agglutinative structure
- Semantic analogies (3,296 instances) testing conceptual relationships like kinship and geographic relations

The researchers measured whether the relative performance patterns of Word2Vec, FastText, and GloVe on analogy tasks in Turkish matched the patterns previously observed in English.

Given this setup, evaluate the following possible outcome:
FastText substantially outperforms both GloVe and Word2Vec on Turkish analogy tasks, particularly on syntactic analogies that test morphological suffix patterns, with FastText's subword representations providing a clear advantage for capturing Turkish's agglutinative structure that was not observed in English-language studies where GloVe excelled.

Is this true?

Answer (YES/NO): NO